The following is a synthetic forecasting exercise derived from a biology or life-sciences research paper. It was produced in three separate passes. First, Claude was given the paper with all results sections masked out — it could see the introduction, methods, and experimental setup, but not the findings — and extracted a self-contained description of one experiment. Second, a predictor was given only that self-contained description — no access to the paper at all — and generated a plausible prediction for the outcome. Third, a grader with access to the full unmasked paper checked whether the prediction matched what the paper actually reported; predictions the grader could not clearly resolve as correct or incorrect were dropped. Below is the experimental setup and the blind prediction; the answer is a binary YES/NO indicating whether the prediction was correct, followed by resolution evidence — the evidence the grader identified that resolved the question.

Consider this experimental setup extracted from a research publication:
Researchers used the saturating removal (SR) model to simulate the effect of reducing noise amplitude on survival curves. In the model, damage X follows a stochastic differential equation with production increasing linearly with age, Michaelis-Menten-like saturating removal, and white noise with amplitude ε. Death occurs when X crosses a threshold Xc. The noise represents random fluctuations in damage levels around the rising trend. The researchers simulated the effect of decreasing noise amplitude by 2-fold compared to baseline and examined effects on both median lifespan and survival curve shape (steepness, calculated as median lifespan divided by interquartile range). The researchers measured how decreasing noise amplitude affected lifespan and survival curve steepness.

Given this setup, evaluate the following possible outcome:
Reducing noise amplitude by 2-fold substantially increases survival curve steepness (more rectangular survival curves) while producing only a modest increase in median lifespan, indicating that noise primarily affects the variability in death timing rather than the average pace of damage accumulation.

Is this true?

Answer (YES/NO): YES